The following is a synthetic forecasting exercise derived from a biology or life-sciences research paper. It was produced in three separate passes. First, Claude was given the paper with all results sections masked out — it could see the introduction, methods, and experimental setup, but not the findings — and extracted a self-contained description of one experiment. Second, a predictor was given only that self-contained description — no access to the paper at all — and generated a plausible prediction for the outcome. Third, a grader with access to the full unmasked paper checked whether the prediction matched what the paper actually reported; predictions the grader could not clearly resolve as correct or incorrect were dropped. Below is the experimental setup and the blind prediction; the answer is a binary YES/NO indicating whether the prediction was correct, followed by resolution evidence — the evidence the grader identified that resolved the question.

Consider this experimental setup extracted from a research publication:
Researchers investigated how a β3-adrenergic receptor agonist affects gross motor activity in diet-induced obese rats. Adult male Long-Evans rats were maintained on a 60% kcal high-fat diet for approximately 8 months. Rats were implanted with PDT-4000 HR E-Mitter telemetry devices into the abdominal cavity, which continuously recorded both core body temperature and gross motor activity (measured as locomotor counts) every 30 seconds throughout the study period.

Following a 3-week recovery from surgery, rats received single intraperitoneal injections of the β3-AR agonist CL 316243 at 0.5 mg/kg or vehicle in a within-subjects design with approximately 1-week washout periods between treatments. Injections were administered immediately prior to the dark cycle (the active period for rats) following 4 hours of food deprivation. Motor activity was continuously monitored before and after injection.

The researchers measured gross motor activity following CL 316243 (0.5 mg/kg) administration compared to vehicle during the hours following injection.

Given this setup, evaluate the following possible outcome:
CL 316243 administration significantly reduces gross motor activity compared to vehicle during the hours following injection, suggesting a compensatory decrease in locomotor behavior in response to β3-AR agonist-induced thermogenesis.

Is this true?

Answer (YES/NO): YES